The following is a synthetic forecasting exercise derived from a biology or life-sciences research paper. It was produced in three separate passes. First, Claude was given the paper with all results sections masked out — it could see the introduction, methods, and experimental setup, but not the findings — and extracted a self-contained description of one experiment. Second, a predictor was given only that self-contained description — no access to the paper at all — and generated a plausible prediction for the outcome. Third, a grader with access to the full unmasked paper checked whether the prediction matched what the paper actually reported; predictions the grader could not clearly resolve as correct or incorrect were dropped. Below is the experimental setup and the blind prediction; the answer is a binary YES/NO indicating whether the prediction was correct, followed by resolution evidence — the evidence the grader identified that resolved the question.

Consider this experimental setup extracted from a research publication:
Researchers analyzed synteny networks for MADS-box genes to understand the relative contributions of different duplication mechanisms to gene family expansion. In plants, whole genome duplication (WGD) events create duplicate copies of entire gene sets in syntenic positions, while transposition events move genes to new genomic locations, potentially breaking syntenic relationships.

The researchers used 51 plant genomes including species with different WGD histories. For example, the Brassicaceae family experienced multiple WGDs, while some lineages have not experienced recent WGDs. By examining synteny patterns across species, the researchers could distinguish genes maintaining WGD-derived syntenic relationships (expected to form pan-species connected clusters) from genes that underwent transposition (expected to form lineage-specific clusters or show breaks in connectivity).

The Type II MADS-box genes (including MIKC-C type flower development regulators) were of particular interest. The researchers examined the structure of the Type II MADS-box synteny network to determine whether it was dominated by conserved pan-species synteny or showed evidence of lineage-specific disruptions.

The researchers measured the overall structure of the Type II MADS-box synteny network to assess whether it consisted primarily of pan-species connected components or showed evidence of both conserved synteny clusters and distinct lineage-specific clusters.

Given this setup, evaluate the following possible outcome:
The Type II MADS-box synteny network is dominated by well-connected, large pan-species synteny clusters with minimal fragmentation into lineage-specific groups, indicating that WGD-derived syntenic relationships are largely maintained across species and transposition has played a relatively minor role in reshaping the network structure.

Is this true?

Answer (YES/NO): NO